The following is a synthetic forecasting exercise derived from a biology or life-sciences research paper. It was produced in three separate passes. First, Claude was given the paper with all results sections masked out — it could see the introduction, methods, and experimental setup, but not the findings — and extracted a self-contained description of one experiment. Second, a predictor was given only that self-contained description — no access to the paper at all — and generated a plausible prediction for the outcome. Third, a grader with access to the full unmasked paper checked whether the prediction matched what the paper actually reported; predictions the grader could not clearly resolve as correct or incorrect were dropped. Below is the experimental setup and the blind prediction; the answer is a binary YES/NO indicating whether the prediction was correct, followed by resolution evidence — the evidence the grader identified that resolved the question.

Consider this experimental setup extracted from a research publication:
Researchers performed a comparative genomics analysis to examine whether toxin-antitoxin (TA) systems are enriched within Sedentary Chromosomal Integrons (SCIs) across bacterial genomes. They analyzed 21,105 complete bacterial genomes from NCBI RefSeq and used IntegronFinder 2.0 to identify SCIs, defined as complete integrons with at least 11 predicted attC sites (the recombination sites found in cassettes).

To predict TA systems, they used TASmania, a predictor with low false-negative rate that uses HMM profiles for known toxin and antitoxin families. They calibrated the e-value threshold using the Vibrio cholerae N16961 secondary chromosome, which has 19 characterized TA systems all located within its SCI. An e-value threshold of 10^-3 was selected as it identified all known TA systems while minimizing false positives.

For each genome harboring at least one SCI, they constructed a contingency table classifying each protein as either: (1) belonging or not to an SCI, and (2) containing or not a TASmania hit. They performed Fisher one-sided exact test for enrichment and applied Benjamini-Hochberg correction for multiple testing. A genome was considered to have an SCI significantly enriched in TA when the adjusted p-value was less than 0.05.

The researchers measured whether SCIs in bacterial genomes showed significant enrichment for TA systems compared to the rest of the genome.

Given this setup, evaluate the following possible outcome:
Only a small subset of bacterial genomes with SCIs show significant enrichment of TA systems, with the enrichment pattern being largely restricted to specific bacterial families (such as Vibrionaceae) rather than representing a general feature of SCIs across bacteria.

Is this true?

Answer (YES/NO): NO